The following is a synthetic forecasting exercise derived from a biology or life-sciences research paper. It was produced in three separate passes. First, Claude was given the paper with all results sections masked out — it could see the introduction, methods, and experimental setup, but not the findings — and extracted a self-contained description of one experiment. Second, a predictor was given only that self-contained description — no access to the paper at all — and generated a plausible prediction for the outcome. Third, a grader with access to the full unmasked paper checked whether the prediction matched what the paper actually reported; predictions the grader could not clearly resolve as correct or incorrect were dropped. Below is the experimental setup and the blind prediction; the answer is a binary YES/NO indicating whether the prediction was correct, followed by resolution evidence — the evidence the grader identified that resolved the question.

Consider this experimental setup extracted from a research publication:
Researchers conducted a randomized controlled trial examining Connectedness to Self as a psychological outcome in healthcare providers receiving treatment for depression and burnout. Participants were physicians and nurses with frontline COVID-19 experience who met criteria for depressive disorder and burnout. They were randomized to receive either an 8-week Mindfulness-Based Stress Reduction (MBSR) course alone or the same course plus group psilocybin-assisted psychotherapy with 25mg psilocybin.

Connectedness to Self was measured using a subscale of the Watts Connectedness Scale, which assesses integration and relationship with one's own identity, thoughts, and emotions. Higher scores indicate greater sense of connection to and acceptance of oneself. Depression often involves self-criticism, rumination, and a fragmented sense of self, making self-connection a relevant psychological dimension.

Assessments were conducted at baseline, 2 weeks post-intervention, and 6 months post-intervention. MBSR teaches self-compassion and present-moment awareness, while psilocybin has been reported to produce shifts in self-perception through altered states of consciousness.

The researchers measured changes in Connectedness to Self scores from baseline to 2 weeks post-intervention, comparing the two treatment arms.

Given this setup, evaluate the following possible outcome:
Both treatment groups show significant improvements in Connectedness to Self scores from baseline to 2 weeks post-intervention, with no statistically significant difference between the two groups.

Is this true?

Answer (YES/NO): NO